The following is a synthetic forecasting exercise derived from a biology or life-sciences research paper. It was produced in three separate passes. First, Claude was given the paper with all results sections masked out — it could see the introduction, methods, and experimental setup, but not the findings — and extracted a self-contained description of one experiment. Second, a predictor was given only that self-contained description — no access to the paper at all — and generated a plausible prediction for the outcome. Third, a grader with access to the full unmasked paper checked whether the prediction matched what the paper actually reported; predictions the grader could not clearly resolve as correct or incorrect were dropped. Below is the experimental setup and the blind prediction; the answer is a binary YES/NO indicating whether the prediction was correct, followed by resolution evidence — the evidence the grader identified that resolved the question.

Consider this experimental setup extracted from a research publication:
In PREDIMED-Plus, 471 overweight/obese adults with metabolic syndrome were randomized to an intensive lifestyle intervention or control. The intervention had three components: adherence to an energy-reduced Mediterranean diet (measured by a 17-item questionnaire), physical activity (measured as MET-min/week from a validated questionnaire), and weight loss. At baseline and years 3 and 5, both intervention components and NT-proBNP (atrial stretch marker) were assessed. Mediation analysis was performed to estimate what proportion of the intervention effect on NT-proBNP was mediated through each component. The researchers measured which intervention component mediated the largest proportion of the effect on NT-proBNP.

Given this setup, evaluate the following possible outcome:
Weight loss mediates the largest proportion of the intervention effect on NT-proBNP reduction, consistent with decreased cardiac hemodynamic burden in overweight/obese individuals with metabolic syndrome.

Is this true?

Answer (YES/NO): NO